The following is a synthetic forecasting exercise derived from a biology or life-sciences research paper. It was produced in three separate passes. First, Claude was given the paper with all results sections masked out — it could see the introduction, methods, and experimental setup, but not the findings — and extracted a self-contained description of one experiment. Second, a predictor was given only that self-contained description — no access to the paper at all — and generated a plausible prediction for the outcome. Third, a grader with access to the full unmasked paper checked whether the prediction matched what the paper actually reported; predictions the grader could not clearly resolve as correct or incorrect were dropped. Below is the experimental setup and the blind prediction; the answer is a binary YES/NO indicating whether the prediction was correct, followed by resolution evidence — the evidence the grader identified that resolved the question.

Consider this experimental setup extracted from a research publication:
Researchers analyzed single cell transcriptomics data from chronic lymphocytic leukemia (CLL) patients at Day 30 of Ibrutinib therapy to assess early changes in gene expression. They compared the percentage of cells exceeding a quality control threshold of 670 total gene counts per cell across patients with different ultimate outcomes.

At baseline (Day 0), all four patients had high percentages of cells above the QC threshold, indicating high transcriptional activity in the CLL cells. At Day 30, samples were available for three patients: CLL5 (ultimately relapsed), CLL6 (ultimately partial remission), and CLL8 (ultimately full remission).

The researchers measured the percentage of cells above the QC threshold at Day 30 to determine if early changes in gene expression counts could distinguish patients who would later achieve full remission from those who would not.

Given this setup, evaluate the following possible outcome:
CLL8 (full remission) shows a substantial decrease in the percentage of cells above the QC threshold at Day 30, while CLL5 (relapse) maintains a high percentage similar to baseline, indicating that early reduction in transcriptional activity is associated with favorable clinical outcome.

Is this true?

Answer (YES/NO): YES